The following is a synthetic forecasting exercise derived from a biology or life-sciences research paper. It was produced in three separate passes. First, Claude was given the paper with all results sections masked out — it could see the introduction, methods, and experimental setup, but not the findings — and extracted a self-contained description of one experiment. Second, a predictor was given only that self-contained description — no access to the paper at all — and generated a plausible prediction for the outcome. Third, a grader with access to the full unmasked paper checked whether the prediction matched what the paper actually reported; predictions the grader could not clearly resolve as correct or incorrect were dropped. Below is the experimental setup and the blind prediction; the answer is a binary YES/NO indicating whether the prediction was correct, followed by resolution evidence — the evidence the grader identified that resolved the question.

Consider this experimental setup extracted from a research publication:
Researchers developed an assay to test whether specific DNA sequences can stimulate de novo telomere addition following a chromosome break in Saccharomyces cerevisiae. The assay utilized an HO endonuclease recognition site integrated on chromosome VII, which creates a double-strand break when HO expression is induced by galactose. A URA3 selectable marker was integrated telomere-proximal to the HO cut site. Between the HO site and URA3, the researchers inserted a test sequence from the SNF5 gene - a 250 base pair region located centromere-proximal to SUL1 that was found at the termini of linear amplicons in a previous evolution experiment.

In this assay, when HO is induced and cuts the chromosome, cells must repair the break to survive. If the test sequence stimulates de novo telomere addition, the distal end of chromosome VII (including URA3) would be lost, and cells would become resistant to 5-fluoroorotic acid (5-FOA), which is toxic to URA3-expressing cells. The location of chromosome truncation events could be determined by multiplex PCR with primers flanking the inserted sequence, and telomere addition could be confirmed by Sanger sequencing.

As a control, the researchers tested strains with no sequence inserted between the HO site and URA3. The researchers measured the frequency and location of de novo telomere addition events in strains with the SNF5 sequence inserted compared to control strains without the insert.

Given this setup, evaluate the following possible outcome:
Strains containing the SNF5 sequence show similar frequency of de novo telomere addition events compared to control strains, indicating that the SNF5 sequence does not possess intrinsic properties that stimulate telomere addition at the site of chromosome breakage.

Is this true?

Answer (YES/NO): NO